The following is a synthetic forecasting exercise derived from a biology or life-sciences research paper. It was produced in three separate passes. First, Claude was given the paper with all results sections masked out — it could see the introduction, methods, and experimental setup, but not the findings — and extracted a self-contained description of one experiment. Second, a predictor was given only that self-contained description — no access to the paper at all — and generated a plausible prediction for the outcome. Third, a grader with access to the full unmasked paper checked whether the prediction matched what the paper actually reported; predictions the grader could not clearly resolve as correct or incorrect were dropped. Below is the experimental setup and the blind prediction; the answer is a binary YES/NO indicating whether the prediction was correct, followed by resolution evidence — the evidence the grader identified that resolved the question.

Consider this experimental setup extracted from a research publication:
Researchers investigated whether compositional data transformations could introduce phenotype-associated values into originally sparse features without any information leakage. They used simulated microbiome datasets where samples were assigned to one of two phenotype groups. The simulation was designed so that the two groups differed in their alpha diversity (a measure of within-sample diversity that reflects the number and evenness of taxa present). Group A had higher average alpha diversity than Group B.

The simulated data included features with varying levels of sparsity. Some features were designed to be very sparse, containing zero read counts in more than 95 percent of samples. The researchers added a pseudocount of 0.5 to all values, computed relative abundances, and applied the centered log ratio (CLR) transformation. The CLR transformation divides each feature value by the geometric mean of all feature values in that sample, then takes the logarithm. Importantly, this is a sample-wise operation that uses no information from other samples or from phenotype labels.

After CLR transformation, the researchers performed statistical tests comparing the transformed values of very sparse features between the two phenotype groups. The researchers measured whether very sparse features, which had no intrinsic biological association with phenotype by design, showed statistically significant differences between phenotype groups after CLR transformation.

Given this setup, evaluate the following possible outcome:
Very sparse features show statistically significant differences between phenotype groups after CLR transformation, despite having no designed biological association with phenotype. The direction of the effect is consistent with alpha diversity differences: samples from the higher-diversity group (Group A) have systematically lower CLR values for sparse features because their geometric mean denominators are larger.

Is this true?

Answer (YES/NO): YES